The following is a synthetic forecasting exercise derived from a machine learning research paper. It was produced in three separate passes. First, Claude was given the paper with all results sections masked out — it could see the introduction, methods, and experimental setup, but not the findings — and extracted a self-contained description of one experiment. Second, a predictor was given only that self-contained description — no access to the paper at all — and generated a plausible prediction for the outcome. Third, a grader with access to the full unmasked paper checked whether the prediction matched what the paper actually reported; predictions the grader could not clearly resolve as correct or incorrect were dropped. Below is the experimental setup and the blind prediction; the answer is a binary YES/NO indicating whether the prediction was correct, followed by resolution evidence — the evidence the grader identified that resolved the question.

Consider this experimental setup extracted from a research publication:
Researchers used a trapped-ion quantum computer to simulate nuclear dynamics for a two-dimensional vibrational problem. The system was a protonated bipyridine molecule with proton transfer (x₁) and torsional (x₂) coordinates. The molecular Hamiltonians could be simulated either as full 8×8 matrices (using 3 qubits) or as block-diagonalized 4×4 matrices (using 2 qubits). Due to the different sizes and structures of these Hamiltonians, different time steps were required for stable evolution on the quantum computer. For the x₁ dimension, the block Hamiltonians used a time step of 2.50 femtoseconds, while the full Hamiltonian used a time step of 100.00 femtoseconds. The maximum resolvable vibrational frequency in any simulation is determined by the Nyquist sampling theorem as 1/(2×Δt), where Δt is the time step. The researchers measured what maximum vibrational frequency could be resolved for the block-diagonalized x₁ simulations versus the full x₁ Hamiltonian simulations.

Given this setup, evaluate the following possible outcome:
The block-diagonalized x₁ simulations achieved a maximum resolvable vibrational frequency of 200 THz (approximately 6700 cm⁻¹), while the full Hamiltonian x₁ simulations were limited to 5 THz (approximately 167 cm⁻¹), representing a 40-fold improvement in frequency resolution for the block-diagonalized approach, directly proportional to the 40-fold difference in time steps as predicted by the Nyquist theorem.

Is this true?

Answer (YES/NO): YES